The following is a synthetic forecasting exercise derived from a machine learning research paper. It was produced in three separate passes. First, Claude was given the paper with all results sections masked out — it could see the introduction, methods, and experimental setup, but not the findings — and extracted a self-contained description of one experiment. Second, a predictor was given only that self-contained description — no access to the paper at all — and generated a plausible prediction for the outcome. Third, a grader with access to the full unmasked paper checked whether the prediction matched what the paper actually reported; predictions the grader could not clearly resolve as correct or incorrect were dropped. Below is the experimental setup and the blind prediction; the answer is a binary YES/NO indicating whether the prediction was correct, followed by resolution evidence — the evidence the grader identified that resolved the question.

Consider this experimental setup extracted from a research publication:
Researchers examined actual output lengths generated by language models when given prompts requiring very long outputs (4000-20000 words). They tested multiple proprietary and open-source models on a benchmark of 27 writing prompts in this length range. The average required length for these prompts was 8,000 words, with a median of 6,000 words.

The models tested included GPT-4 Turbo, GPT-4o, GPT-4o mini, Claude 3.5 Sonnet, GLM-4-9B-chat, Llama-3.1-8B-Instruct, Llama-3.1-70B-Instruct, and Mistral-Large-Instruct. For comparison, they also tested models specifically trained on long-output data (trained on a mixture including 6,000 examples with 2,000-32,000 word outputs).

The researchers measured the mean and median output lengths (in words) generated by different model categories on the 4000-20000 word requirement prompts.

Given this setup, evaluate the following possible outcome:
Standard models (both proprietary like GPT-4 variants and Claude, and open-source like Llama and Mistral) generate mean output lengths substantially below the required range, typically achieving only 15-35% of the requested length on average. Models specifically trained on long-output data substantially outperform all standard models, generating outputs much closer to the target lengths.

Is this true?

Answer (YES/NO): NO